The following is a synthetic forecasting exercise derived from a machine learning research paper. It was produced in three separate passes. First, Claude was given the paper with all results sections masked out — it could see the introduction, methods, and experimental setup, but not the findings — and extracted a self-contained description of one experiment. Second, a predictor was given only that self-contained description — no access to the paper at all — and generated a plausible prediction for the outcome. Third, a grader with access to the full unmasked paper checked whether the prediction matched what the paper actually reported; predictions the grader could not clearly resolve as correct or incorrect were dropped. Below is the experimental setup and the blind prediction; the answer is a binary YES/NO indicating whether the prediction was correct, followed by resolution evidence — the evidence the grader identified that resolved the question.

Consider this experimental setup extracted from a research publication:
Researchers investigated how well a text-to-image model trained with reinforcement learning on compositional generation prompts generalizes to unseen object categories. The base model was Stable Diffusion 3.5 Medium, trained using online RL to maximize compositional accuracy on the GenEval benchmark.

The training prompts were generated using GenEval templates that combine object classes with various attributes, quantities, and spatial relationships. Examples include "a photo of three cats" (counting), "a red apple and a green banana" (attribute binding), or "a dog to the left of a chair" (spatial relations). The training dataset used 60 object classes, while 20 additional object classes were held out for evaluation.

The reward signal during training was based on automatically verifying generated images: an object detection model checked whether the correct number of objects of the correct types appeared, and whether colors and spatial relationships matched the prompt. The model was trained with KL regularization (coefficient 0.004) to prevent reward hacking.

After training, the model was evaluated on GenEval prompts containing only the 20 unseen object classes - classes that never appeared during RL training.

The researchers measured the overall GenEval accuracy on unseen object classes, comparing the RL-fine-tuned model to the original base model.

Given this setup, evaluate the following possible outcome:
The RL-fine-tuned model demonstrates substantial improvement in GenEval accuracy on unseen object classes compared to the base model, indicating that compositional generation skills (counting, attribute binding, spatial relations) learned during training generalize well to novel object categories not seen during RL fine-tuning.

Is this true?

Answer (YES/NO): YES